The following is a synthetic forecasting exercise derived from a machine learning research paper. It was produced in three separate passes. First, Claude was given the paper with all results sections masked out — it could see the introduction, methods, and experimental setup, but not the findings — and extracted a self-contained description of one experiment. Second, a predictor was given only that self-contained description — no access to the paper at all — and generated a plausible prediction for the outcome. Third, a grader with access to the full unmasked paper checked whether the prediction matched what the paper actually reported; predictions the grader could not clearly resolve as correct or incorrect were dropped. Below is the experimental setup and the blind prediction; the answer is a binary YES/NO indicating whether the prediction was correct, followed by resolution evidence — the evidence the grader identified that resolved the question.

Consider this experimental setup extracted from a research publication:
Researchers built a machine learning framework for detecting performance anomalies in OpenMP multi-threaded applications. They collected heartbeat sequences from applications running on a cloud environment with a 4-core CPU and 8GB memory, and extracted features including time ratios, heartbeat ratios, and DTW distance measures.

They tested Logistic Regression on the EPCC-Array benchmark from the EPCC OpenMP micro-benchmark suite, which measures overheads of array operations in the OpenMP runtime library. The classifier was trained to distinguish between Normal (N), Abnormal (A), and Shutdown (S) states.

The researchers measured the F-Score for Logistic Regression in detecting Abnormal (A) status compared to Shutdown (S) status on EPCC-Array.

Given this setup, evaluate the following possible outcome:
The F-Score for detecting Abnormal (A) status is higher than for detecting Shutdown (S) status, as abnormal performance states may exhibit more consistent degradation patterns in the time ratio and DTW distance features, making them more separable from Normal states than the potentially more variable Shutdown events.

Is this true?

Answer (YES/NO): YES